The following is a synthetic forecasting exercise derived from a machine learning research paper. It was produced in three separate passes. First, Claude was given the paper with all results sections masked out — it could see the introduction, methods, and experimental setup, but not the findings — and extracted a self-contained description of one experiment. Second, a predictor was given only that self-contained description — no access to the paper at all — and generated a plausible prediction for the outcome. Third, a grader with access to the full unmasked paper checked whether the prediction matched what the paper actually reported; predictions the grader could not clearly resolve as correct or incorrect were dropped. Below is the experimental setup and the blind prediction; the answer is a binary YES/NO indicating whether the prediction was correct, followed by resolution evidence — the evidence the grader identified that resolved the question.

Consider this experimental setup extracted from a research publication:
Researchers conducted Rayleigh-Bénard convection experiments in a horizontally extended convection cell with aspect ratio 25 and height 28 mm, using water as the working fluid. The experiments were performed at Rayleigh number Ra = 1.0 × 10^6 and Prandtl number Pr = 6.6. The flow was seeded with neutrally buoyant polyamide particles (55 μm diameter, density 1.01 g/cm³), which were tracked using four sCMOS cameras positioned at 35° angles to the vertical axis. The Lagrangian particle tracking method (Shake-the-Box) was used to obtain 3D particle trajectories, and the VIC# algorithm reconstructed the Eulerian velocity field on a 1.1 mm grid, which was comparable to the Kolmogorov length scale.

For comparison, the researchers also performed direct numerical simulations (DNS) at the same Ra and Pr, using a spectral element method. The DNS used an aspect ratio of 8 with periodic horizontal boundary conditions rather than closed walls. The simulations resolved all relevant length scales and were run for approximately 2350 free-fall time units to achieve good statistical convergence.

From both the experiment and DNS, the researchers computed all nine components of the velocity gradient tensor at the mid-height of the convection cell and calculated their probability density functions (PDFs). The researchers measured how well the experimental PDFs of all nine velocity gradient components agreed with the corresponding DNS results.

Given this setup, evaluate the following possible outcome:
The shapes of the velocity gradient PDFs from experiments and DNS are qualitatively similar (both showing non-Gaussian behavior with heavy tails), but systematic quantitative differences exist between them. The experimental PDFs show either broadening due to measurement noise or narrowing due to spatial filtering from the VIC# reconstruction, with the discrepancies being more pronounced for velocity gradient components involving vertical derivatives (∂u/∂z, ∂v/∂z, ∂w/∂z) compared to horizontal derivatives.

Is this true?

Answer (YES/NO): NO